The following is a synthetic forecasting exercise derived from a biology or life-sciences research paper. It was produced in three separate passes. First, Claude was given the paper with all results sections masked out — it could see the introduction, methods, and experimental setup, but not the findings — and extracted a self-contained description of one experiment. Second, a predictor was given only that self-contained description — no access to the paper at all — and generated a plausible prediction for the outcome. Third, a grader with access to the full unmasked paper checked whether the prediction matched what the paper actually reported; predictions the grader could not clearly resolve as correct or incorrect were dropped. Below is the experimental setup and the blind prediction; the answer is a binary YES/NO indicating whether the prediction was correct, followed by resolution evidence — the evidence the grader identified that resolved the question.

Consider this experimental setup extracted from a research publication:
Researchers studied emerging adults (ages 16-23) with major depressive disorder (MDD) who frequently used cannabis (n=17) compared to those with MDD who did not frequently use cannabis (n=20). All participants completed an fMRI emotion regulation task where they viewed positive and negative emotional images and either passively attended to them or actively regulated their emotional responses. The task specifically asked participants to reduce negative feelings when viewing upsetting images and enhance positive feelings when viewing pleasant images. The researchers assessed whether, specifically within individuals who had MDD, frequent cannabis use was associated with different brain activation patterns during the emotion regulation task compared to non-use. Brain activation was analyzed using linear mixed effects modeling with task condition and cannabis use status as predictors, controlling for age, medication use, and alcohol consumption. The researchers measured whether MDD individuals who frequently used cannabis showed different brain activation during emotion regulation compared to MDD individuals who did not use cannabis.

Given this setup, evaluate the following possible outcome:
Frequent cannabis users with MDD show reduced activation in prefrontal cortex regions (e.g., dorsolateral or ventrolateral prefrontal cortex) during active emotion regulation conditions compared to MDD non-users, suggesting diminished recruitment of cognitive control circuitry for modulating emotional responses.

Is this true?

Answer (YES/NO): NO